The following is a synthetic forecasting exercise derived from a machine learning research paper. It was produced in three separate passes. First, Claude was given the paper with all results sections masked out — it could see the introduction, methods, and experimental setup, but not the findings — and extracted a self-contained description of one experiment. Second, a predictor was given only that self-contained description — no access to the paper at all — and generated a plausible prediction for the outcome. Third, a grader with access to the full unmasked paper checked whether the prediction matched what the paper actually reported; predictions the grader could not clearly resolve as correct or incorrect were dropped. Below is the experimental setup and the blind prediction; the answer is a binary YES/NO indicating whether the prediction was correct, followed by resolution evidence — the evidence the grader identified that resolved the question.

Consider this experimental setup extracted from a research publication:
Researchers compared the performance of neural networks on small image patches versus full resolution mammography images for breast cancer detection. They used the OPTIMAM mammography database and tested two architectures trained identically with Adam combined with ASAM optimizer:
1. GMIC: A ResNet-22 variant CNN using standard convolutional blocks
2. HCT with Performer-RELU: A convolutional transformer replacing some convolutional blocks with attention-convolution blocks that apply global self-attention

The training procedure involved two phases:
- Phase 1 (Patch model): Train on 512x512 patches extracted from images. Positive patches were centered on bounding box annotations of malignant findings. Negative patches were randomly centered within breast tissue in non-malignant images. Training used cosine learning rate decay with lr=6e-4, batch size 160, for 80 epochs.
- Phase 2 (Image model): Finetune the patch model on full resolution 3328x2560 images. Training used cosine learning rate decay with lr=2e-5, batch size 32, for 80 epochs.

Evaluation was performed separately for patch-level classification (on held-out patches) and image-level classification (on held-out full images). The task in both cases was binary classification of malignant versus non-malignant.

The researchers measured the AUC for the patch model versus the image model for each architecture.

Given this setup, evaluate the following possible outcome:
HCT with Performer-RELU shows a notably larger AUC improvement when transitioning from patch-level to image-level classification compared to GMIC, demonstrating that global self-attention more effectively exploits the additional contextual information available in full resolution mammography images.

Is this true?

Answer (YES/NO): NO